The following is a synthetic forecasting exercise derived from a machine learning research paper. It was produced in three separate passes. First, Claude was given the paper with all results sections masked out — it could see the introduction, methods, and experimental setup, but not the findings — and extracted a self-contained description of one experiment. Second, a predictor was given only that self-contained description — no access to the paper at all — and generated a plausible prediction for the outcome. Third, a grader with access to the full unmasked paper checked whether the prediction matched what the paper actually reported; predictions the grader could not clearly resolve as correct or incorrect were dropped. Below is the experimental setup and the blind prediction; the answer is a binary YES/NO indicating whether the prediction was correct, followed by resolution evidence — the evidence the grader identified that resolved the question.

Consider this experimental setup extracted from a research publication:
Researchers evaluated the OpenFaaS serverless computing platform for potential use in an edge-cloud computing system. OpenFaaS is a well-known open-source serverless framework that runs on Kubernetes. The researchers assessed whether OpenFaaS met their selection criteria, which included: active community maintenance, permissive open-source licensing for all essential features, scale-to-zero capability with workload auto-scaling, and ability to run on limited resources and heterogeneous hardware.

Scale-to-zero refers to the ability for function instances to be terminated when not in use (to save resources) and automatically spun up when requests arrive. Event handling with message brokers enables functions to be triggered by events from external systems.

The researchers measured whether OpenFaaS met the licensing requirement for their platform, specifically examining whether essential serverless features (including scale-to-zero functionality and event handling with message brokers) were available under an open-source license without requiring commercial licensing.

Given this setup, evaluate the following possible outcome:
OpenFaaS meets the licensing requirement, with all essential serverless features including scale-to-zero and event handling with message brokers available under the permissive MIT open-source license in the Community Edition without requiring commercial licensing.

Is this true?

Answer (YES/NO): NO